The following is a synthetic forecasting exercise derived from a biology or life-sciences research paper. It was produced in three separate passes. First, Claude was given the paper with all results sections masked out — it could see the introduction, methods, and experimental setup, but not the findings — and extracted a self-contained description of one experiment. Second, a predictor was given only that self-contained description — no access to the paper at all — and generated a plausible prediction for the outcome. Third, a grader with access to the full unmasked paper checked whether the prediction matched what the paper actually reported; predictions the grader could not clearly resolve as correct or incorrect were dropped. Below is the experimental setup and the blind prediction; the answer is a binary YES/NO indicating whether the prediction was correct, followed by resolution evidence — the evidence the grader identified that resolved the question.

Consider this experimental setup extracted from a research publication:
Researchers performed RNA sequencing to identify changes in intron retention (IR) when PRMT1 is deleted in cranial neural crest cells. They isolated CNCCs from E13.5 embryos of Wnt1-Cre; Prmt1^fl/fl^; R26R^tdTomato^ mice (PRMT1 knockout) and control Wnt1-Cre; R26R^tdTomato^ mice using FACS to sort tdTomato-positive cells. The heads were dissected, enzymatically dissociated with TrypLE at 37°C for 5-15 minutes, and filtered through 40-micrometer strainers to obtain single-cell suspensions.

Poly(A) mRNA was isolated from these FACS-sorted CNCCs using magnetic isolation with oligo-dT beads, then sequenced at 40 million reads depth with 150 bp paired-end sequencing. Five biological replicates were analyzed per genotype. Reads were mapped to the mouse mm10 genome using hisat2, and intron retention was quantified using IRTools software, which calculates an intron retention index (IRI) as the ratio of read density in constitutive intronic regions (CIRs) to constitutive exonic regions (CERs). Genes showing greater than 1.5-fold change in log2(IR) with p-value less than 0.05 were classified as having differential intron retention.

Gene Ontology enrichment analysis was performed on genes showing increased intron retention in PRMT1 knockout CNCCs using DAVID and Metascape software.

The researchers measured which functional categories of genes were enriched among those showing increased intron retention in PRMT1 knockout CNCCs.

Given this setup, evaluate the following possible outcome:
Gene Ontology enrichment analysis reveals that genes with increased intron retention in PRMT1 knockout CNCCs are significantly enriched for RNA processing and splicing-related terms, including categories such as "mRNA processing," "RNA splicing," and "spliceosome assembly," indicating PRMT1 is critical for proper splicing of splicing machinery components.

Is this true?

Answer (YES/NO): NO